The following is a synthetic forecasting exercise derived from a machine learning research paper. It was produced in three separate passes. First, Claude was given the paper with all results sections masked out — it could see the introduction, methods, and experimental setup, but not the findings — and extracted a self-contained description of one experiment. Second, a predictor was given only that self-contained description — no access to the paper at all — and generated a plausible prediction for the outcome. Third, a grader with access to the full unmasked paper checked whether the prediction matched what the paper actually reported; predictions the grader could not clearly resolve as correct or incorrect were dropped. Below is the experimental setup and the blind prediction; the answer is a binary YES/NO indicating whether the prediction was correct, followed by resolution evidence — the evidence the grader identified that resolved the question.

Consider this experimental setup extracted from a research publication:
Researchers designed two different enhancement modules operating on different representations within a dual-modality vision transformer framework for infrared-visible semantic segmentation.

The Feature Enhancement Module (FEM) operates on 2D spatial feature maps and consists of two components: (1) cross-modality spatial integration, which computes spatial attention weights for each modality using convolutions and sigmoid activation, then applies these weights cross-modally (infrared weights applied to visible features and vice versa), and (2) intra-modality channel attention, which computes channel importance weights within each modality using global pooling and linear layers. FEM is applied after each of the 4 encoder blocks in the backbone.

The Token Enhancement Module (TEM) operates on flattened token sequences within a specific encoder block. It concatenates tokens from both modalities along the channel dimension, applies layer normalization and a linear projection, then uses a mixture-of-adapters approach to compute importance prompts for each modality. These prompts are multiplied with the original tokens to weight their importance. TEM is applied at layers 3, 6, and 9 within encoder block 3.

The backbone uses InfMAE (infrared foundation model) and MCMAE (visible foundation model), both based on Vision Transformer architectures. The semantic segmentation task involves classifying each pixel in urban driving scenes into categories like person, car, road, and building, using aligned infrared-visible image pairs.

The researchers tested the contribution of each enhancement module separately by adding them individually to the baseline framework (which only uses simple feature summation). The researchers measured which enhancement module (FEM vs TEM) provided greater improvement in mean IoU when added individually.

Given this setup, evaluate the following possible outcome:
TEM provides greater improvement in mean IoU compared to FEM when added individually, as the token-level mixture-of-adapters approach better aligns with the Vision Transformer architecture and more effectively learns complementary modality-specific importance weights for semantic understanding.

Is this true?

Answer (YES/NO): NO